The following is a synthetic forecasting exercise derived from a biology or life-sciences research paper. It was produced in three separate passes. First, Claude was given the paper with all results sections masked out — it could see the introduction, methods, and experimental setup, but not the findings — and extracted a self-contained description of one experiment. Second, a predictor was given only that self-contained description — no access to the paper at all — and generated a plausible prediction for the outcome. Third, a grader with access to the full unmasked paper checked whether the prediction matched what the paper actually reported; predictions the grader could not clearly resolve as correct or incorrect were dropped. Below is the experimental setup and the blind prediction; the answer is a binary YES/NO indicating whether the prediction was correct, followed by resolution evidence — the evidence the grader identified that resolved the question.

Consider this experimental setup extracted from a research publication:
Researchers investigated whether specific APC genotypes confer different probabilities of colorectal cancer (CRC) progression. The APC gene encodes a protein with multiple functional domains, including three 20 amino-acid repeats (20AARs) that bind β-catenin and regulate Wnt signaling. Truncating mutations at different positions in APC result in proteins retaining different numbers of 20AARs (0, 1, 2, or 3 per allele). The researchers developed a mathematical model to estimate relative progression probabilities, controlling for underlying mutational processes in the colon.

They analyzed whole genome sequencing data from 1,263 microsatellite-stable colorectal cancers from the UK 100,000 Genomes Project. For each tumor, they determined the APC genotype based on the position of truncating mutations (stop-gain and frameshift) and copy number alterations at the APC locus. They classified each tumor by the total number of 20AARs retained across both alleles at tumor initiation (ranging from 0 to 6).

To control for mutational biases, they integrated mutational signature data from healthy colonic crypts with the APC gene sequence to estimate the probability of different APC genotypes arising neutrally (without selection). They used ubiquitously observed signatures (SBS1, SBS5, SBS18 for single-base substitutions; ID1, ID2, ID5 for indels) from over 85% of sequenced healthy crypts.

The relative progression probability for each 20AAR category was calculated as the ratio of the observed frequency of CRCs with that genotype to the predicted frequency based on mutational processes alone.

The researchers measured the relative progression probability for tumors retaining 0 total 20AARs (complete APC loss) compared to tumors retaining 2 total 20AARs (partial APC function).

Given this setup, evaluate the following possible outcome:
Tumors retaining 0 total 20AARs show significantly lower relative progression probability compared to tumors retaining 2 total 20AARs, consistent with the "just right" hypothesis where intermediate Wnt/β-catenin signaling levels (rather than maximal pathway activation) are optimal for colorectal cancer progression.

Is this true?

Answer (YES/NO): YES